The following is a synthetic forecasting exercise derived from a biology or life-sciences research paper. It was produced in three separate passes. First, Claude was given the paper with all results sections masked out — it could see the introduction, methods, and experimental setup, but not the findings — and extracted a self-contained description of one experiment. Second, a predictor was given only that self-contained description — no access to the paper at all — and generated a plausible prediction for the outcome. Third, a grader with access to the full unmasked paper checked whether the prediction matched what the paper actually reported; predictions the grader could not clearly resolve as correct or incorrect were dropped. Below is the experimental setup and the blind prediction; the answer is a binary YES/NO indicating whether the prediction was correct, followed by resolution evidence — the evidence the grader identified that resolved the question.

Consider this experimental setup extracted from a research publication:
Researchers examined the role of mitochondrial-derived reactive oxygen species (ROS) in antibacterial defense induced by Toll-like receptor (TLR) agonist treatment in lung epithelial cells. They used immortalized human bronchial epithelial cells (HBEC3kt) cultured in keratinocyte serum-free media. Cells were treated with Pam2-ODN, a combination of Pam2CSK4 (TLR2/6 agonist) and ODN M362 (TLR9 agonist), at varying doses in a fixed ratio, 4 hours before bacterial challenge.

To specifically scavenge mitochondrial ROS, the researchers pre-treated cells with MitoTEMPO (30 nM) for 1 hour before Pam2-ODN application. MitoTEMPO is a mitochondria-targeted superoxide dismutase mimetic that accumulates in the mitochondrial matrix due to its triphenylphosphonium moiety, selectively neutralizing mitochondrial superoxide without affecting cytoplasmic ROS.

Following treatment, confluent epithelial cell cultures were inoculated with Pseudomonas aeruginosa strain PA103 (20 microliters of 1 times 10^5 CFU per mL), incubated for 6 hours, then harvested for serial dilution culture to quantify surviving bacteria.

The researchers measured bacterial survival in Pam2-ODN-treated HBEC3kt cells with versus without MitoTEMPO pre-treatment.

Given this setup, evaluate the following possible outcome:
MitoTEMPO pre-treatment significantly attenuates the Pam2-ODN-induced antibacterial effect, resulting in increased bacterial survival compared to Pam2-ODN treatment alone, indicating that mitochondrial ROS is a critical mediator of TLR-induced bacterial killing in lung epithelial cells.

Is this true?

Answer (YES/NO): YES